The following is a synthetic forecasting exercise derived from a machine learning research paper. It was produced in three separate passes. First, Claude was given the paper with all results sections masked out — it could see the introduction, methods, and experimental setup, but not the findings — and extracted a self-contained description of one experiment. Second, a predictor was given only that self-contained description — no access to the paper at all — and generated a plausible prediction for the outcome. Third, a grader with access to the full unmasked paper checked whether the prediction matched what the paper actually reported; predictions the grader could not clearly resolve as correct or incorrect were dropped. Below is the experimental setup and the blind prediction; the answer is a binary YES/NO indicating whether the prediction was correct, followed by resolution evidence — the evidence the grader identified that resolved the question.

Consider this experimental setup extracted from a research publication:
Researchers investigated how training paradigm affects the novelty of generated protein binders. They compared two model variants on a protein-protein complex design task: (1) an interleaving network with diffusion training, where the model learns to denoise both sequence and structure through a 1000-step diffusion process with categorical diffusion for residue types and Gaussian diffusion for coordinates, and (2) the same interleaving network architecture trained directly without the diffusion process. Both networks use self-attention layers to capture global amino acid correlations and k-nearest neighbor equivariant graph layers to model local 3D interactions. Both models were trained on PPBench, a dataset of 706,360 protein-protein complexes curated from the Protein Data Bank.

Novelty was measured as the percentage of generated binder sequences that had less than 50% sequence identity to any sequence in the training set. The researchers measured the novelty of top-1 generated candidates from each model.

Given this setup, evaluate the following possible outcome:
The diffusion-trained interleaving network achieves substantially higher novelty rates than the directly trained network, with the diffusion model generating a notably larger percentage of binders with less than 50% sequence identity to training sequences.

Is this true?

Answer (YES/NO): YES